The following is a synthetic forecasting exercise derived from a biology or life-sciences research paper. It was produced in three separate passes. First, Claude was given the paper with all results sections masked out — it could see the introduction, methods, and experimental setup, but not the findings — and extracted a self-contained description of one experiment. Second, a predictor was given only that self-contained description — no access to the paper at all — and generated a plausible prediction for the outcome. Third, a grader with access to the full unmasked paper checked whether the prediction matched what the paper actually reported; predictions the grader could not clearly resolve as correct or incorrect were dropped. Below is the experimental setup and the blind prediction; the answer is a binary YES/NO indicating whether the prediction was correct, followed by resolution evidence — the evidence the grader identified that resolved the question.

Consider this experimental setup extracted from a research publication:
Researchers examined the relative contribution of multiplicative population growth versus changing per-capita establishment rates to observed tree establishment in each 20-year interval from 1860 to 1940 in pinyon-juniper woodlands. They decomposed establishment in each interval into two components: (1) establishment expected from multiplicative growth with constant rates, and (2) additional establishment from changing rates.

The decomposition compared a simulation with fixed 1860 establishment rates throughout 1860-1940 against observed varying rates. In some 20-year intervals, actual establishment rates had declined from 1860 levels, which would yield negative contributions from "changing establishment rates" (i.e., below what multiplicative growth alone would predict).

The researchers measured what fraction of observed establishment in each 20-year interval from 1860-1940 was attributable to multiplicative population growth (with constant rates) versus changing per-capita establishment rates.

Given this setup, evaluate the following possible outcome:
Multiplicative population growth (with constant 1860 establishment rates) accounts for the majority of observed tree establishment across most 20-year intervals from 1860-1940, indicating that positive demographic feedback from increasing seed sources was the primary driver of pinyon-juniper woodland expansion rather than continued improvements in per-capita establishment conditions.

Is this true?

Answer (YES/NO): YES